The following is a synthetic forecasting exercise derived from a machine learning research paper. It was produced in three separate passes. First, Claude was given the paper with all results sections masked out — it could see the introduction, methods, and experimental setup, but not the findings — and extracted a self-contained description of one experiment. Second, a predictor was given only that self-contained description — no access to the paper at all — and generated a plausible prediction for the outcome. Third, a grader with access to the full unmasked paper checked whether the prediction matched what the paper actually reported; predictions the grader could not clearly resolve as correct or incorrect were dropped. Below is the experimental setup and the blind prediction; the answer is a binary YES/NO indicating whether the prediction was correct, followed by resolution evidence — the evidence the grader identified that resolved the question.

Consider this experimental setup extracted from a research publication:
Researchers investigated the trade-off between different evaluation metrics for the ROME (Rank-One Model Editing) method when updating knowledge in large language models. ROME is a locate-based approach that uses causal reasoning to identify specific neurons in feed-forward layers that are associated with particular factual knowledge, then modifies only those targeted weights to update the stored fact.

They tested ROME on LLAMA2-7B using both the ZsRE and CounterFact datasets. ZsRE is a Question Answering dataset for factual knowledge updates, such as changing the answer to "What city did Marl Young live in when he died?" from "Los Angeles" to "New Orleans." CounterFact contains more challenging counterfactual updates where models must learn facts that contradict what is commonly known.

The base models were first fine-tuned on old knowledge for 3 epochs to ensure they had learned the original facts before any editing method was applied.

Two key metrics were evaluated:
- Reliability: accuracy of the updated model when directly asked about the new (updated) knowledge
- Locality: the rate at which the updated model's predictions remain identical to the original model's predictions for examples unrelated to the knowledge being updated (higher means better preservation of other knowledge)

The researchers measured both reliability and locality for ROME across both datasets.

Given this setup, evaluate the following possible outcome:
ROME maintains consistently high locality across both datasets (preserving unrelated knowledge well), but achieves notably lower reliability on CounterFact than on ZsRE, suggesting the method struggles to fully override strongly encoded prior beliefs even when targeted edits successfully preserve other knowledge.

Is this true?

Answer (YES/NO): NO